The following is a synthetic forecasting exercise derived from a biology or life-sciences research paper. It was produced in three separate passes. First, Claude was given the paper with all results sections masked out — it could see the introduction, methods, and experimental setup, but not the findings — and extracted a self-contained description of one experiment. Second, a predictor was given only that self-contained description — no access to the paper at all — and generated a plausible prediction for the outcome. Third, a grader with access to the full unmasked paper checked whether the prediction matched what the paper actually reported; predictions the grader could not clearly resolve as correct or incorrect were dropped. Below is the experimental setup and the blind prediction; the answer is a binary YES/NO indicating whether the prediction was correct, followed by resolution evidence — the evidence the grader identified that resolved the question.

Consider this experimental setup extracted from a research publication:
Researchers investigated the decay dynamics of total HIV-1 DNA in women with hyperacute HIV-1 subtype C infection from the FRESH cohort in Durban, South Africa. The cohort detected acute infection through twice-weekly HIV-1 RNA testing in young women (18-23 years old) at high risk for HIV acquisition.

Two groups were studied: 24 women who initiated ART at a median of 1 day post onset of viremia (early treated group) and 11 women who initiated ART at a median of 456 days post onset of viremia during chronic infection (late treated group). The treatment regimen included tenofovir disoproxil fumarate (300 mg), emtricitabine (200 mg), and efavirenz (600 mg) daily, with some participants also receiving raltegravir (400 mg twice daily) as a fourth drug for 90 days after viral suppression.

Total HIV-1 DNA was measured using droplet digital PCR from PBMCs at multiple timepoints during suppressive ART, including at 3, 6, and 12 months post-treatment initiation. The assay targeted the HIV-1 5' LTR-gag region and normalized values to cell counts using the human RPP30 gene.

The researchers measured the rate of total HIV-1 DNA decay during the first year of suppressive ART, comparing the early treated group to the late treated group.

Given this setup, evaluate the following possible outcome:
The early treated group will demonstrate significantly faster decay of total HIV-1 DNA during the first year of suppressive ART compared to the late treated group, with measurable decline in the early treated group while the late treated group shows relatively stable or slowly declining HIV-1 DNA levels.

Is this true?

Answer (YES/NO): YES